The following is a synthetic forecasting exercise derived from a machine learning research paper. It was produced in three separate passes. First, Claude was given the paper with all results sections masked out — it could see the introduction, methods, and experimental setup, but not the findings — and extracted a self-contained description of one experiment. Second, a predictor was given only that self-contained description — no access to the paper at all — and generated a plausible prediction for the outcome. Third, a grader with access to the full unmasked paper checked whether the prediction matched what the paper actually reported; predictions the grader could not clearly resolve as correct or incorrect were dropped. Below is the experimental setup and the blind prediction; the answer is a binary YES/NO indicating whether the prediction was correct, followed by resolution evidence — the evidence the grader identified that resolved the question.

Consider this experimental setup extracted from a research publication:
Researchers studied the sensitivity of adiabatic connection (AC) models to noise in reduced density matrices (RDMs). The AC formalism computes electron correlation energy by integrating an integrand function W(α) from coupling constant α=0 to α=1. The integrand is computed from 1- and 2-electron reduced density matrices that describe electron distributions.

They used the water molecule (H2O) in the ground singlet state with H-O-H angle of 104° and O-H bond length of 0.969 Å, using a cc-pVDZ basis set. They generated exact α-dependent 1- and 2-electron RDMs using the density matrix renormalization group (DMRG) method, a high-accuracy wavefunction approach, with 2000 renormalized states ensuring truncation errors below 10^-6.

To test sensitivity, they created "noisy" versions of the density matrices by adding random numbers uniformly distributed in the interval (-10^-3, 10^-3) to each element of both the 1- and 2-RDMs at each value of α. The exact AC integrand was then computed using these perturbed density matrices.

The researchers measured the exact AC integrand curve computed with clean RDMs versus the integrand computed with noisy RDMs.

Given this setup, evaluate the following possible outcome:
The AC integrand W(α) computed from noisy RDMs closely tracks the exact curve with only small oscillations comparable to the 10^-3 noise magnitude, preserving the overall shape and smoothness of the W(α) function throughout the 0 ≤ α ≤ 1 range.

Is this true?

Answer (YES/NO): NO